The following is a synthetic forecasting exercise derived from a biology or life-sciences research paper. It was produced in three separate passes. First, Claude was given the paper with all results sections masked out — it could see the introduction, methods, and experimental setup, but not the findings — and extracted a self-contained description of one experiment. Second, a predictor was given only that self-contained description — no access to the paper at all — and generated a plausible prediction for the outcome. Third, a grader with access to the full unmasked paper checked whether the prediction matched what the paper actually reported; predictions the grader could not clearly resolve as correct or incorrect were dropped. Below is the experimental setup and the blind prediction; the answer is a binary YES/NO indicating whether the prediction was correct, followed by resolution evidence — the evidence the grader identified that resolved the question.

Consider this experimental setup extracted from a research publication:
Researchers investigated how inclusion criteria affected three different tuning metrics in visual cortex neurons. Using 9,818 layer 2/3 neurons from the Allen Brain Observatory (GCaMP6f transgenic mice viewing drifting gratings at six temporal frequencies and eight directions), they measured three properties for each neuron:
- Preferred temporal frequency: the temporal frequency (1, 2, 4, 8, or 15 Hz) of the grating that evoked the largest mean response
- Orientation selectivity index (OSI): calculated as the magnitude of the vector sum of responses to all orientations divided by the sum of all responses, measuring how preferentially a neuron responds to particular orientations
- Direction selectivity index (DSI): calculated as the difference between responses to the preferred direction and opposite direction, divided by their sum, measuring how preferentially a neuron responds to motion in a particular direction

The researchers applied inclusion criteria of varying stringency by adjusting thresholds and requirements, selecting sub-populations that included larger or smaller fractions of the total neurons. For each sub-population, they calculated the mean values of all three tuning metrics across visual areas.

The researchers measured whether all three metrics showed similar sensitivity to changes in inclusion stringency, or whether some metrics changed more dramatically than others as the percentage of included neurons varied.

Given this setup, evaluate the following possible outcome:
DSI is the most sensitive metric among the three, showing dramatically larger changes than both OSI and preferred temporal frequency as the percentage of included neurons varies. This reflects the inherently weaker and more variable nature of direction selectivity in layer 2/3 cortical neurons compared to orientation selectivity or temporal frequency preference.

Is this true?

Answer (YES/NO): NO